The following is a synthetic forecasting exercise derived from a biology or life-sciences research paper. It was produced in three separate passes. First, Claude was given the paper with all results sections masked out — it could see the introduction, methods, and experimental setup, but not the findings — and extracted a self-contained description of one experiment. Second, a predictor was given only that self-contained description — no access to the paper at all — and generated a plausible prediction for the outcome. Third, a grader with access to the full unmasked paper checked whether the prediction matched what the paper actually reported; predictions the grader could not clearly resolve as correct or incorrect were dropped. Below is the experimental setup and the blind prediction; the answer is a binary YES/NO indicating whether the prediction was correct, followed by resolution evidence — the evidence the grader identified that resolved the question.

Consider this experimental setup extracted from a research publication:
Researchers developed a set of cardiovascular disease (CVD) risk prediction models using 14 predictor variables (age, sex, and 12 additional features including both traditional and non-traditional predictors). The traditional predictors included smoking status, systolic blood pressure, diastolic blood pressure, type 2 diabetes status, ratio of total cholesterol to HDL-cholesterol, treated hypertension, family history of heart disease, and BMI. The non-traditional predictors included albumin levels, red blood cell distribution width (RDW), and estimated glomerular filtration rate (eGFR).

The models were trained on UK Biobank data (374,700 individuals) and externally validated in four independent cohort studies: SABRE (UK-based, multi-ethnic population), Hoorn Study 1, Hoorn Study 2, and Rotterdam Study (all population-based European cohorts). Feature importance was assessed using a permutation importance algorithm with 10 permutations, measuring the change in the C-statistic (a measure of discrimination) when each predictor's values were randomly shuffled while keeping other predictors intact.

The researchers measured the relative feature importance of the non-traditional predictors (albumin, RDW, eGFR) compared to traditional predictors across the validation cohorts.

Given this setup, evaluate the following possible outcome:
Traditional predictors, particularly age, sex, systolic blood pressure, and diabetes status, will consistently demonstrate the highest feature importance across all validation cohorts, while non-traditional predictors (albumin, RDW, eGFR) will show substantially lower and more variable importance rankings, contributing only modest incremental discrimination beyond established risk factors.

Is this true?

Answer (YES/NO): NO